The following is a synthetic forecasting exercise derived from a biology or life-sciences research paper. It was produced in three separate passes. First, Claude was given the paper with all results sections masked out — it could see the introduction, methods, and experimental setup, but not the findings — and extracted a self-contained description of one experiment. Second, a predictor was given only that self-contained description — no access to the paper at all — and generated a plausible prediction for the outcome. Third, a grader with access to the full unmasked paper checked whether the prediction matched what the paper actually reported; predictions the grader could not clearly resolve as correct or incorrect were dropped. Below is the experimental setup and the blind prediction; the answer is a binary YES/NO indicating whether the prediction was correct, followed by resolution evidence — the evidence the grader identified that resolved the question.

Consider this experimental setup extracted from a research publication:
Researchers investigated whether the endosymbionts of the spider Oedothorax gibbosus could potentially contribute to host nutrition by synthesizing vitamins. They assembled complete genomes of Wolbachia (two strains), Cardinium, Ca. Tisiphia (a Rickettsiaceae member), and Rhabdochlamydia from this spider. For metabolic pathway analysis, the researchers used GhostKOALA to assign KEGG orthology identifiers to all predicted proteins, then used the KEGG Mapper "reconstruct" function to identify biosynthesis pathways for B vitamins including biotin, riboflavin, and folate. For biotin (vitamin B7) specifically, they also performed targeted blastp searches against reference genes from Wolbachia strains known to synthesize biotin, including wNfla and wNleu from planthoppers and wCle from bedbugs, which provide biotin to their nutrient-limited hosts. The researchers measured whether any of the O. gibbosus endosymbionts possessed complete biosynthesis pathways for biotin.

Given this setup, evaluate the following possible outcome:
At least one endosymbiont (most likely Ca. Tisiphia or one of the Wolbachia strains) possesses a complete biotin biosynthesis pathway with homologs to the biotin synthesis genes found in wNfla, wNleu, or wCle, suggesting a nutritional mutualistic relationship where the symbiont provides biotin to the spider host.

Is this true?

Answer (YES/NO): NO